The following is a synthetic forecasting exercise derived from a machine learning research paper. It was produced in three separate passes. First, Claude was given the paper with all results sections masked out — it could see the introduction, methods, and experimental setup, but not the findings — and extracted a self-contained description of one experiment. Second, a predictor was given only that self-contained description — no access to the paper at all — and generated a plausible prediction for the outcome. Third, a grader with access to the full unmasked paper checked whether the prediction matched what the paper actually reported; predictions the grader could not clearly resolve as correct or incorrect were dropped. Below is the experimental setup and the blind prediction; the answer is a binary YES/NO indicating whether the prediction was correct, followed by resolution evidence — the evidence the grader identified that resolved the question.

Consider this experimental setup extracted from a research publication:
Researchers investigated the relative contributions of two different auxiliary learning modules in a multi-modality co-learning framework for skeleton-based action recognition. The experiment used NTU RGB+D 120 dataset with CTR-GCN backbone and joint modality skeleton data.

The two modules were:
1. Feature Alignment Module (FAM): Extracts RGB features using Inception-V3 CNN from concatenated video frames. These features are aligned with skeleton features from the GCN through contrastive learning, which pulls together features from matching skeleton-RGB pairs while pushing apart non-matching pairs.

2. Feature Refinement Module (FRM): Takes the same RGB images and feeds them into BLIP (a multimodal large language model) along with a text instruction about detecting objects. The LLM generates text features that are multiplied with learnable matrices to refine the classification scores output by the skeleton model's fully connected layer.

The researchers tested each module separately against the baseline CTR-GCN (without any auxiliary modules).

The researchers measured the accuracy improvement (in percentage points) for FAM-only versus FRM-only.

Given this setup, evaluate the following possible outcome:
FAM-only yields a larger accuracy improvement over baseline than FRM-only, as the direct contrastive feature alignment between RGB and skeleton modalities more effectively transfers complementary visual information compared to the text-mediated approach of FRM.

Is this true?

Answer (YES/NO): YES